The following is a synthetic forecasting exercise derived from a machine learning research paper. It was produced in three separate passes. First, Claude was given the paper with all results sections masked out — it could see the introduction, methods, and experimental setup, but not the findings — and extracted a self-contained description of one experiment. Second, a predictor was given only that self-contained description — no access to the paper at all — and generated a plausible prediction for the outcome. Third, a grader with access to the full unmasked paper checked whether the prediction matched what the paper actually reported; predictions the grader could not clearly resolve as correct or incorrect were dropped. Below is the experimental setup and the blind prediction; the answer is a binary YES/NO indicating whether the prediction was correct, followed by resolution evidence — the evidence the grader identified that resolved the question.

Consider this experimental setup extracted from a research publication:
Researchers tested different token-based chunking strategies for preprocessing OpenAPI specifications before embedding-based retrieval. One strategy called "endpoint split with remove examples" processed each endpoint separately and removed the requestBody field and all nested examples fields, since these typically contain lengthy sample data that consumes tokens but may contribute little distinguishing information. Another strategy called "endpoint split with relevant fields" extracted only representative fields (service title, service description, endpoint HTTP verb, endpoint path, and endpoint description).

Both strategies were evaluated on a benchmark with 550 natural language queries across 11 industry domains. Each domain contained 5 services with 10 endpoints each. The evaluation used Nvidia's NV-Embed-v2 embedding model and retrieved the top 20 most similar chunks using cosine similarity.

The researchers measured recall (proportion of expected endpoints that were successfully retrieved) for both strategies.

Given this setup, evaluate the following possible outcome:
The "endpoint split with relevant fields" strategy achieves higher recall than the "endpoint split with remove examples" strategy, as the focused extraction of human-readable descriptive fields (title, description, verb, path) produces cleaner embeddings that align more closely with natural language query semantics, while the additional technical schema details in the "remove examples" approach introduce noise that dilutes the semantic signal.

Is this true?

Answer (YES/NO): NO